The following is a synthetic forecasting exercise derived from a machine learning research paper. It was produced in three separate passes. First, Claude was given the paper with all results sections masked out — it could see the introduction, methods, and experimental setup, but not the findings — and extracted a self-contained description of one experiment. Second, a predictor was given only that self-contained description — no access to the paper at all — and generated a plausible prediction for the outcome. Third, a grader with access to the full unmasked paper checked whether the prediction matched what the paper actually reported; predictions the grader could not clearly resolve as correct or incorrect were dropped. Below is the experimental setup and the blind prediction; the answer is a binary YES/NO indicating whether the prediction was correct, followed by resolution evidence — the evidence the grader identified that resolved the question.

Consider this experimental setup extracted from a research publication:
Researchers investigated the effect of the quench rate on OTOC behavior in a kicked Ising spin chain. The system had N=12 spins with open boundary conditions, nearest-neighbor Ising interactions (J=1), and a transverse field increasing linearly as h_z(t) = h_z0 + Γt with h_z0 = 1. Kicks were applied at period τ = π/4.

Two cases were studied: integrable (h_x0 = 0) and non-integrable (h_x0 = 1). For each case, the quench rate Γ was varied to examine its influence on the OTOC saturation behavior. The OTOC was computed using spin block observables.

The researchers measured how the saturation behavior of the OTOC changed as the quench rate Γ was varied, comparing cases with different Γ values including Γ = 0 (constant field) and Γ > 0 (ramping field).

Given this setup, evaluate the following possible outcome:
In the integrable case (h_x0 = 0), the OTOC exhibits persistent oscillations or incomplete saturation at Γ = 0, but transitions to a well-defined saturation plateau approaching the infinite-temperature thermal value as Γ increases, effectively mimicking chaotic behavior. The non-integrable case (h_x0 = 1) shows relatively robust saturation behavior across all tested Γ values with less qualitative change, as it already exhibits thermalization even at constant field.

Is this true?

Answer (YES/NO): NO